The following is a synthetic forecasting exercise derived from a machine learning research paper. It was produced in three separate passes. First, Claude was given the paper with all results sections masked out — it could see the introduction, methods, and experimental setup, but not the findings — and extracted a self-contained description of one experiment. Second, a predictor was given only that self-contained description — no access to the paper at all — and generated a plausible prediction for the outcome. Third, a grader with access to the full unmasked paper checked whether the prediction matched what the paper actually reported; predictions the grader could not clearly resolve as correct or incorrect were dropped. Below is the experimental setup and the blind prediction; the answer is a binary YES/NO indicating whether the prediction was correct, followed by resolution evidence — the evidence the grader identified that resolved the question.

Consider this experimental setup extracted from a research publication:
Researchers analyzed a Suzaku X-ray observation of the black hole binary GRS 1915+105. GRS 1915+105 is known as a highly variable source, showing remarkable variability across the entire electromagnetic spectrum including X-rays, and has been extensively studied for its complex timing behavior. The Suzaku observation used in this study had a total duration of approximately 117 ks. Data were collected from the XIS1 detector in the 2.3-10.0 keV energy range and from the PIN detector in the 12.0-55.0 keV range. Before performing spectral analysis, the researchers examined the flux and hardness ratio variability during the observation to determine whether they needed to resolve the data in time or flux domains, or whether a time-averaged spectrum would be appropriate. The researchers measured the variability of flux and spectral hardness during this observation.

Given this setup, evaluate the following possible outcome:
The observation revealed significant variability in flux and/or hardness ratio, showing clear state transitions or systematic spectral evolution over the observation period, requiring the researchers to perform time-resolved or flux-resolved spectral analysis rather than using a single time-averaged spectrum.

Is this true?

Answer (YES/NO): NO